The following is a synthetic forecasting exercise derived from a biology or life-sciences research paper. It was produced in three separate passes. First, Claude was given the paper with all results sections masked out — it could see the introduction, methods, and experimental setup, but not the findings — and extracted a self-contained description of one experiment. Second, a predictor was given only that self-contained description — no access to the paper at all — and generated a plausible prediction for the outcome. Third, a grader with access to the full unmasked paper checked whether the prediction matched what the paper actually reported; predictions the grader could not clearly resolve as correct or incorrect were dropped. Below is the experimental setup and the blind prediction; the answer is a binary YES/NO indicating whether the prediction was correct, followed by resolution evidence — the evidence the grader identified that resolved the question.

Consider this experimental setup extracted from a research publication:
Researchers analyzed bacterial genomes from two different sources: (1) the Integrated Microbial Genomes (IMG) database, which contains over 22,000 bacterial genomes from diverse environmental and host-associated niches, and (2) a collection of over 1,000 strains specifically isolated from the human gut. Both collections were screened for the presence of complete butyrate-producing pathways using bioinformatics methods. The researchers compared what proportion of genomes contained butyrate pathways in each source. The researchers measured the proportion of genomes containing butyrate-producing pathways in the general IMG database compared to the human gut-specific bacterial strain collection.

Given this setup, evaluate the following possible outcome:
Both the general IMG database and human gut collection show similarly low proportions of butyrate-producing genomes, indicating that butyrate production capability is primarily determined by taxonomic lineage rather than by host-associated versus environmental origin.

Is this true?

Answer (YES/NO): NO